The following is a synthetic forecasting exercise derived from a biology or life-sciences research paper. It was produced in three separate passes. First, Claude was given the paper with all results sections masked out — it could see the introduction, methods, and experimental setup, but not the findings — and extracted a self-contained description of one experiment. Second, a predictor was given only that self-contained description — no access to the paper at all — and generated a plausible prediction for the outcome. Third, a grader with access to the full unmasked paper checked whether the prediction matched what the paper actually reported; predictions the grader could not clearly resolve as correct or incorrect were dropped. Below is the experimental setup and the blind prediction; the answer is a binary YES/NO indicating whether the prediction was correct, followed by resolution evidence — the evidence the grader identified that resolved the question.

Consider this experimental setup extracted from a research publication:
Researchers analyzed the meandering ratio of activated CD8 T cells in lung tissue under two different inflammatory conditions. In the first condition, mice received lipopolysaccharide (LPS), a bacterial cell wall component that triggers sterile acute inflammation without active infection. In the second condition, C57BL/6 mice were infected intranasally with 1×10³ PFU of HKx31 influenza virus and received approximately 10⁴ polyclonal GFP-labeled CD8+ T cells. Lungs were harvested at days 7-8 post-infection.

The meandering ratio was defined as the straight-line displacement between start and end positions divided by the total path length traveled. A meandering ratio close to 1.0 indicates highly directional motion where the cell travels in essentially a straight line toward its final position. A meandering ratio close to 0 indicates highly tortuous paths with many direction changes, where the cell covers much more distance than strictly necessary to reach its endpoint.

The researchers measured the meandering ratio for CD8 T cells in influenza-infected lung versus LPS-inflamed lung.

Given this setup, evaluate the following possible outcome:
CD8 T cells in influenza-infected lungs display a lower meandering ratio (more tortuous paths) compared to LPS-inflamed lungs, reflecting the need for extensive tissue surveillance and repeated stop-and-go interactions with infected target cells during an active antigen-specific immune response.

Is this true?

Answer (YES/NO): YES